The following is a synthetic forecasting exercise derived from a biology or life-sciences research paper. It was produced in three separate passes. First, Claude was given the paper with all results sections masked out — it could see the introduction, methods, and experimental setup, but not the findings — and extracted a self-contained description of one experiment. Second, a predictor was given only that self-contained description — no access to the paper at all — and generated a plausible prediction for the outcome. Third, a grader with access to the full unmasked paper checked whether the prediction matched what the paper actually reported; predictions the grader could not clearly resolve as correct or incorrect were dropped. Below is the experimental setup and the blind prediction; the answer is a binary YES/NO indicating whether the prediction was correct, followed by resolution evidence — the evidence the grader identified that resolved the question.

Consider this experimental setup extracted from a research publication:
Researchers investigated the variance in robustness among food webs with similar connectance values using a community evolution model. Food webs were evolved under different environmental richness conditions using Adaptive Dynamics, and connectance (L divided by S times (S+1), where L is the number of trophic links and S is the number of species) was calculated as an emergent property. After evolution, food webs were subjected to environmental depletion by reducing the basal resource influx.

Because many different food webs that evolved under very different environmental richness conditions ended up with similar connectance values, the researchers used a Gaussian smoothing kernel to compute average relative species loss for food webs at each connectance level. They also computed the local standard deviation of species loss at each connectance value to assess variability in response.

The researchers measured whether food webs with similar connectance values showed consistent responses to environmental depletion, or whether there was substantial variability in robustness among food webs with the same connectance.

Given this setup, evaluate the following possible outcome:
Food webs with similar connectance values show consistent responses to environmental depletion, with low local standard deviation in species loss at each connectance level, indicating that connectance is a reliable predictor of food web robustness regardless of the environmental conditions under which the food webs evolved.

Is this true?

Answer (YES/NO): NO